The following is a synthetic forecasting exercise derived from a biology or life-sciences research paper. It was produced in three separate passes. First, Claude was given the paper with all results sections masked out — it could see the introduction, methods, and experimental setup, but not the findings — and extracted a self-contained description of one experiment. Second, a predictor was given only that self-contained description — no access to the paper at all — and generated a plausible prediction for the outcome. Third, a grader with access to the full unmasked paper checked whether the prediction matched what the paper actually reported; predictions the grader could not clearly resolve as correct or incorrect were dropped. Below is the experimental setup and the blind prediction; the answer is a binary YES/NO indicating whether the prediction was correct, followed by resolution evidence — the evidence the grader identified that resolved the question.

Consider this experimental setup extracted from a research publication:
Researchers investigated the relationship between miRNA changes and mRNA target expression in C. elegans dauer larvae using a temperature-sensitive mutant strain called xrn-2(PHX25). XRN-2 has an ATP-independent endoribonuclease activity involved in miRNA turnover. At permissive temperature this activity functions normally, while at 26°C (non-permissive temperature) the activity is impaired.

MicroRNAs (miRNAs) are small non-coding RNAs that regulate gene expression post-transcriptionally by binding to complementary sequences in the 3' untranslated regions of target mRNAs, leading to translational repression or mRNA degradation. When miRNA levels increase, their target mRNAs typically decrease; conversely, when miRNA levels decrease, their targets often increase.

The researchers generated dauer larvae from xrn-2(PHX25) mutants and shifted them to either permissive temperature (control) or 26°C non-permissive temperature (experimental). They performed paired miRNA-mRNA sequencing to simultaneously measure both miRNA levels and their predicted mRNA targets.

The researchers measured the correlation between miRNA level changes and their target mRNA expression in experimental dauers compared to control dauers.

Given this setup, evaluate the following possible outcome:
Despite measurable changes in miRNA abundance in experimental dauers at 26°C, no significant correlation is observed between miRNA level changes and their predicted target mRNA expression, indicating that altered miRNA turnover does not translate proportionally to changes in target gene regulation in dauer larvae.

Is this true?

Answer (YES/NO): NO